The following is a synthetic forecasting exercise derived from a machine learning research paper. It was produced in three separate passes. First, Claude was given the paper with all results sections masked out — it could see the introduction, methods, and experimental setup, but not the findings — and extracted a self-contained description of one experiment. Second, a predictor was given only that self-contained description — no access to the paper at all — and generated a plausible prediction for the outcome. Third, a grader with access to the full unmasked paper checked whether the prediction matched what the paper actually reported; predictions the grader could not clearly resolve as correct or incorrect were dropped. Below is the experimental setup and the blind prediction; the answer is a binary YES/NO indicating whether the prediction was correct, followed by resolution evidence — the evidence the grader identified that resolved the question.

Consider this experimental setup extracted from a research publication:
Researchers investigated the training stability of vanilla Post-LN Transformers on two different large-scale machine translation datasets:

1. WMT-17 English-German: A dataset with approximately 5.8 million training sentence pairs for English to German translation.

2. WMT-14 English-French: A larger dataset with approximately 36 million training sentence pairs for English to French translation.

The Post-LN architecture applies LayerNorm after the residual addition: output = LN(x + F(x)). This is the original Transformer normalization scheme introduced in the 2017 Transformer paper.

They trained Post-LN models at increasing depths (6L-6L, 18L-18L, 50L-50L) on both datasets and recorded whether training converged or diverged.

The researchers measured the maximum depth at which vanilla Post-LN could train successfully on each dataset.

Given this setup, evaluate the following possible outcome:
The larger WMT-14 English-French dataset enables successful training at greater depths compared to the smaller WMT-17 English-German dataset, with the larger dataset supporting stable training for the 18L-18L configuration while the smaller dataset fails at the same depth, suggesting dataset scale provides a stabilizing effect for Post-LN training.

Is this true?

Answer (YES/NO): YES